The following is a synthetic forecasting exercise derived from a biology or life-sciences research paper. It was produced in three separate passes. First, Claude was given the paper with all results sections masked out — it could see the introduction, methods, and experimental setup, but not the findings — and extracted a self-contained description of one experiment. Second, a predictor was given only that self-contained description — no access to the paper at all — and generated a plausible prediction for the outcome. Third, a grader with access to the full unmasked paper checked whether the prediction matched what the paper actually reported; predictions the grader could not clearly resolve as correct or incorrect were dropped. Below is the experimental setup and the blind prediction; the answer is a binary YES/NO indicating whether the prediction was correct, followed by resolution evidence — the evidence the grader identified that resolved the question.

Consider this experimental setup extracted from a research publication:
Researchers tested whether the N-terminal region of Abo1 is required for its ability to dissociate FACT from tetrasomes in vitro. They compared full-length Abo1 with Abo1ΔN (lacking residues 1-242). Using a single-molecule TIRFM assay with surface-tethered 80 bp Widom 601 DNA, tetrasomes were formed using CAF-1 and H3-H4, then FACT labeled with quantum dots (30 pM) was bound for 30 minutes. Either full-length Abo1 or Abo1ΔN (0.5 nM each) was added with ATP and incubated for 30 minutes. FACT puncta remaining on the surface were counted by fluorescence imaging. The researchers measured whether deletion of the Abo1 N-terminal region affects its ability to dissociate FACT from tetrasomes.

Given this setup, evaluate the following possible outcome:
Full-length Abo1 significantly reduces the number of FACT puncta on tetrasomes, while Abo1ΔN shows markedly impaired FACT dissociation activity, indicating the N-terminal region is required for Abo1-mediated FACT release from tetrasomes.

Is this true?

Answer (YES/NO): YES